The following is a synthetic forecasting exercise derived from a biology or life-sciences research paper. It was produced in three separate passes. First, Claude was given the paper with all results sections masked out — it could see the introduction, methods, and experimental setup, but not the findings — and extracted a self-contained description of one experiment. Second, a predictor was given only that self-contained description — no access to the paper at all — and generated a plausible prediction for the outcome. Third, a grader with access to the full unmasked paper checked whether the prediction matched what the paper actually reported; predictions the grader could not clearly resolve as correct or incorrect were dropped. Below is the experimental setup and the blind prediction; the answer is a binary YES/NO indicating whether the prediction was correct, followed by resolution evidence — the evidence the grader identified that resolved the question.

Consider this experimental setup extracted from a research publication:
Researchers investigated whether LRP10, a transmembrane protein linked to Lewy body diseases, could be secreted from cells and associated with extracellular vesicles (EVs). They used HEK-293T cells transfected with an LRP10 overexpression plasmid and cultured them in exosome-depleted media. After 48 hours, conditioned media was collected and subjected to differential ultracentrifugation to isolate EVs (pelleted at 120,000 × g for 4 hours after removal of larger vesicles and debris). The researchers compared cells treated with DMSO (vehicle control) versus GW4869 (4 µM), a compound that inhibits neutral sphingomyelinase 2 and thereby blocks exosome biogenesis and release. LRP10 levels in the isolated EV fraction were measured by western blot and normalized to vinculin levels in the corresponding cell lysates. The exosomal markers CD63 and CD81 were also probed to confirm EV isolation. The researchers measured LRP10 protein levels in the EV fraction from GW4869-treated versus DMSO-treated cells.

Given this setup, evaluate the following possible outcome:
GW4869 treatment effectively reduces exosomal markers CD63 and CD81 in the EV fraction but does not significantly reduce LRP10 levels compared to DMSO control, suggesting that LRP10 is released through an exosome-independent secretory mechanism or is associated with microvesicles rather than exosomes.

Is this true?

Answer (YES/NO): NO